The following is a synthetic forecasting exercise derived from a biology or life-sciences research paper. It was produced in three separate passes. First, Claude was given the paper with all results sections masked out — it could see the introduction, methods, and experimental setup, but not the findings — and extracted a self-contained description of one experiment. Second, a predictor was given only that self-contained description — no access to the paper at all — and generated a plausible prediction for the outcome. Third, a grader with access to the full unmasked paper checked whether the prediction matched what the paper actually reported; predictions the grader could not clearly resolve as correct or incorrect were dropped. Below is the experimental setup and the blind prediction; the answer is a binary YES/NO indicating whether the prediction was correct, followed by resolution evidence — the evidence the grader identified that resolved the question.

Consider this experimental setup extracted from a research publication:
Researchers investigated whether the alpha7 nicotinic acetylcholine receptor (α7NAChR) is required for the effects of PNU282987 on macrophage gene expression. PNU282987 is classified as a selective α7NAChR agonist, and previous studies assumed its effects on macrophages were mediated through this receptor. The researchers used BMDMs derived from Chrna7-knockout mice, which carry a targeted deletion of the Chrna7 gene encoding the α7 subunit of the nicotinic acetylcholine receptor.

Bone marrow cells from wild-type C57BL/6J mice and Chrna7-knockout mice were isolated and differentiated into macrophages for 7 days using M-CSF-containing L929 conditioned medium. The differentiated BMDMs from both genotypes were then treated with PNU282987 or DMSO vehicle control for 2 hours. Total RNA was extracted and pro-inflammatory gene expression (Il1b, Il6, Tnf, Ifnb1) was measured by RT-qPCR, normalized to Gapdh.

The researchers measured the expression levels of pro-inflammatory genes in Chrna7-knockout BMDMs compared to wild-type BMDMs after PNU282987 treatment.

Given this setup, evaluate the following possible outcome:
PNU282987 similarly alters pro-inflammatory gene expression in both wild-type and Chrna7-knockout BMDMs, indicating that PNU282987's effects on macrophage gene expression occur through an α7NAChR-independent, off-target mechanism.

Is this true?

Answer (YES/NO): NO